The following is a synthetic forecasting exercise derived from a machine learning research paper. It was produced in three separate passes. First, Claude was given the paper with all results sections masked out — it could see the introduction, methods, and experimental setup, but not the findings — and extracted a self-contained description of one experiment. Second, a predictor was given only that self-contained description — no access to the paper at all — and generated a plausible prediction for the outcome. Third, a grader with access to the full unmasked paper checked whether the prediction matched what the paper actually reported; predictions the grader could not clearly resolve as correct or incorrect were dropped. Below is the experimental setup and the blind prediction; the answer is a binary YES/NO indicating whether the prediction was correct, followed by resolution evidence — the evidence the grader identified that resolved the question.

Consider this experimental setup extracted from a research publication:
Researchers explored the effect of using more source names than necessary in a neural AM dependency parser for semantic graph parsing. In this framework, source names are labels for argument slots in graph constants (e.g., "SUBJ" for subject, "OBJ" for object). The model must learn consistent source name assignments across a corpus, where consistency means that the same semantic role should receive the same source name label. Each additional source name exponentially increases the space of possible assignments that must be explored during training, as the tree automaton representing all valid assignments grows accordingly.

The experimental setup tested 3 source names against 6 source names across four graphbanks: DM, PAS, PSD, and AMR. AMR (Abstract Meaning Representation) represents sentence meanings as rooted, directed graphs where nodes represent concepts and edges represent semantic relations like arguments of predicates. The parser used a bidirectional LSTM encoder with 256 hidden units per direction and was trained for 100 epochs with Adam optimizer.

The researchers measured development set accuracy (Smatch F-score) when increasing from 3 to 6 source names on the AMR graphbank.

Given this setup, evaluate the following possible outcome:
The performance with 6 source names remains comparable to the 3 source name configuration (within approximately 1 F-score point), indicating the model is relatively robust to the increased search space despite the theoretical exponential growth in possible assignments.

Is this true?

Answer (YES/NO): NO